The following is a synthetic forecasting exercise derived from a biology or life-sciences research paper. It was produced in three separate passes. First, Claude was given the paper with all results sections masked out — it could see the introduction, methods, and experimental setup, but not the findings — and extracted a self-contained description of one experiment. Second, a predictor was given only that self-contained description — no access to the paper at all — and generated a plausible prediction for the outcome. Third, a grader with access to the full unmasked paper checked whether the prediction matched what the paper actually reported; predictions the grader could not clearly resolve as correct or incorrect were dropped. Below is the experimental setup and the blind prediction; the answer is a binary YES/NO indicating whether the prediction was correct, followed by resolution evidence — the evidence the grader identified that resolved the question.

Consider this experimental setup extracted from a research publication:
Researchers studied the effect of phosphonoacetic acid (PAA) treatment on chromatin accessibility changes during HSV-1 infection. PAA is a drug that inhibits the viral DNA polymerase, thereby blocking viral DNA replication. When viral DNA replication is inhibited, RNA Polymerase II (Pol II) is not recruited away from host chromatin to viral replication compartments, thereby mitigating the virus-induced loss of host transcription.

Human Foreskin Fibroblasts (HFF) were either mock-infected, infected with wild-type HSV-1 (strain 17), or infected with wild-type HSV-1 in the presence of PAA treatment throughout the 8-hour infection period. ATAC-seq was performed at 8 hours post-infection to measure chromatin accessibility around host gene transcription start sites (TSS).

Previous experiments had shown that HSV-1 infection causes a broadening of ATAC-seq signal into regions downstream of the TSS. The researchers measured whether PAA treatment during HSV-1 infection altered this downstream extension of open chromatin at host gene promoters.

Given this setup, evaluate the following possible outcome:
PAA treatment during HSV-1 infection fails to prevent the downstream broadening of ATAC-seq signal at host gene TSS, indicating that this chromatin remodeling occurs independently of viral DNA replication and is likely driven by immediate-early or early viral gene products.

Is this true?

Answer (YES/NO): NO